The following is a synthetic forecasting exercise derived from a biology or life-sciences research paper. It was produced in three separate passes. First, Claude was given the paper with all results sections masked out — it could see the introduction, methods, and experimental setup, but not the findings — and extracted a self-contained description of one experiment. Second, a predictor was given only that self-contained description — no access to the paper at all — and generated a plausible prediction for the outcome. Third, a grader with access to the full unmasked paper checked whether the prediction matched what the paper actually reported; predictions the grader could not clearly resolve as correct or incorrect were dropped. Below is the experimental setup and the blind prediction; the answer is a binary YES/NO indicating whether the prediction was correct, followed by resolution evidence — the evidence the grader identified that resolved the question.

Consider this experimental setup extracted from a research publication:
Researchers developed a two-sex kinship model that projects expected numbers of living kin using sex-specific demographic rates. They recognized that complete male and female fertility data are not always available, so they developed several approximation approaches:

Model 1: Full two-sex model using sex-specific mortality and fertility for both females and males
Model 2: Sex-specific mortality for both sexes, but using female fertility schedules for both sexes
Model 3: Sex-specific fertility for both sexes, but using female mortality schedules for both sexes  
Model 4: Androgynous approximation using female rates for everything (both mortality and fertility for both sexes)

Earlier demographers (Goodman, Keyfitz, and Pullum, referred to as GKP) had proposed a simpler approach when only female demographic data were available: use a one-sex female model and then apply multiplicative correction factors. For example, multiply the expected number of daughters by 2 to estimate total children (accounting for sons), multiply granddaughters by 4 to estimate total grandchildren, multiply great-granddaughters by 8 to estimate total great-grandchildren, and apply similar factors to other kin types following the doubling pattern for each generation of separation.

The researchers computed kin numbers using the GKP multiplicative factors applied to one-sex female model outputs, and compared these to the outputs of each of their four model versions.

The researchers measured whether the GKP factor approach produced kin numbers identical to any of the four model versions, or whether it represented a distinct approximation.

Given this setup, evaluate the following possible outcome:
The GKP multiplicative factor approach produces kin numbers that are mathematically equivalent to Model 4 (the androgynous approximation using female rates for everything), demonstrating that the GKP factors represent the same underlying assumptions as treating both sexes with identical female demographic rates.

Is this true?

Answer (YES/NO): YES